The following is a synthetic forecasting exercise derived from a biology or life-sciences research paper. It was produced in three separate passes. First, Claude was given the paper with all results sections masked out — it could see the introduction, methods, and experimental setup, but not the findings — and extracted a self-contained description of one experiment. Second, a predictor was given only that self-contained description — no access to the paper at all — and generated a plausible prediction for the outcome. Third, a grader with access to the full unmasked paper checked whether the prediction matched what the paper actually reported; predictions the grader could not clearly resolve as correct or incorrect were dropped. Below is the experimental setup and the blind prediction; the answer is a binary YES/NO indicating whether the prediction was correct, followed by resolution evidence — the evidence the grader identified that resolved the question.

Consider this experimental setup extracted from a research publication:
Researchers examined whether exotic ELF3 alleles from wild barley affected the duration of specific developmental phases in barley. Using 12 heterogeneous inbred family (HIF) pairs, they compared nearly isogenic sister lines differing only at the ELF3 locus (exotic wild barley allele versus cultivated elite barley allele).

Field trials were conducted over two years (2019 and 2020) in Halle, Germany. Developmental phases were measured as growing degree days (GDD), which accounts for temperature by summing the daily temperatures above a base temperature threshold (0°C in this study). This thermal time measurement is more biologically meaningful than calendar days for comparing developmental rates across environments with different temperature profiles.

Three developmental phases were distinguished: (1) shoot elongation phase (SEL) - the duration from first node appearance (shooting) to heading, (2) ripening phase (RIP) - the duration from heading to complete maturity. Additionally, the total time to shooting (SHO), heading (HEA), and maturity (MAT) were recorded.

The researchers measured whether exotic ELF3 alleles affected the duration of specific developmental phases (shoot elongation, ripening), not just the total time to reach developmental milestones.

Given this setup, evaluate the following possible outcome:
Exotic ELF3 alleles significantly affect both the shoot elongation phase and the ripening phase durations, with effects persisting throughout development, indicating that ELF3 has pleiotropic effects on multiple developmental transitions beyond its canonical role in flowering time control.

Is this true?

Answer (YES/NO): NO